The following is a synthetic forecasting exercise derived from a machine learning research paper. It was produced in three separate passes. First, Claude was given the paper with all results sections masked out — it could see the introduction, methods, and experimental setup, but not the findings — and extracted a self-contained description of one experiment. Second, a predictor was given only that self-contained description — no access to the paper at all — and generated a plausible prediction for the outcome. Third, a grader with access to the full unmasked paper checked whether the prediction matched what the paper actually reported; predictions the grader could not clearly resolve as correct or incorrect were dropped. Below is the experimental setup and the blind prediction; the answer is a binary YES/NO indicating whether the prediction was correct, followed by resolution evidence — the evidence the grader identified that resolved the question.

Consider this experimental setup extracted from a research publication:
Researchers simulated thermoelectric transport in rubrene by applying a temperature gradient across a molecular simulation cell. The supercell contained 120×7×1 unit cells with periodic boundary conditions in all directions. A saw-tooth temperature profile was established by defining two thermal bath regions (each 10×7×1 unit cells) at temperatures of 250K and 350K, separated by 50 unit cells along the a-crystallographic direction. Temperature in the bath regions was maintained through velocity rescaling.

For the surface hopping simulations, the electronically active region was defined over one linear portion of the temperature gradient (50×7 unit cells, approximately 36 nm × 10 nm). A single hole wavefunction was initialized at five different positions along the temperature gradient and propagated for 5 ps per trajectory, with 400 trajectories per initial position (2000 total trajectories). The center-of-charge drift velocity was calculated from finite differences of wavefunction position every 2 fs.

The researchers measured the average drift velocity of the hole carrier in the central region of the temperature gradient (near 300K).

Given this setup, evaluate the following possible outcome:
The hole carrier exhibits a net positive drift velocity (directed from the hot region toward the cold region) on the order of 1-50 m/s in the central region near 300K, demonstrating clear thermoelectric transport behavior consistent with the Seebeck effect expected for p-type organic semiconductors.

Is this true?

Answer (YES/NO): NO